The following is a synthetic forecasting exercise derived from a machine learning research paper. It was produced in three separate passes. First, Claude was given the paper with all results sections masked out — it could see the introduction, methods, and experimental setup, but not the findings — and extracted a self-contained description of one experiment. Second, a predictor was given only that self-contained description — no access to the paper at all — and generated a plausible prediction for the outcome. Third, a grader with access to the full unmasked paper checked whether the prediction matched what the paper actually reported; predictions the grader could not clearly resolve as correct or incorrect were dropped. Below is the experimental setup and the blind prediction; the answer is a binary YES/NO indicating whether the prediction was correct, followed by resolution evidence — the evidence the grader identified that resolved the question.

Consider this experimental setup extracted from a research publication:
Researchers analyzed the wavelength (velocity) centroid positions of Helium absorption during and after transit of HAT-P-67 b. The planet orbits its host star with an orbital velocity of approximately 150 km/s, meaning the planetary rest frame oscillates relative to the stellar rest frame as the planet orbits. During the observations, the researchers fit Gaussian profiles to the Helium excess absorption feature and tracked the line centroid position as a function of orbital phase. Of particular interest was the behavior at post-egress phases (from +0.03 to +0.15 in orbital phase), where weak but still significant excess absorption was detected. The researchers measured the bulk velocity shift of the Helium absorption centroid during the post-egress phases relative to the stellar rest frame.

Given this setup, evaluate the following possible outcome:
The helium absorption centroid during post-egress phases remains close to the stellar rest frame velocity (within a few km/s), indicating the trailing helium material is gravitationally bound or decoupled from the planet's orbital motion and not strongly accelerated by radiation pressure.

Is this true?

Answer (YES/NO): NO